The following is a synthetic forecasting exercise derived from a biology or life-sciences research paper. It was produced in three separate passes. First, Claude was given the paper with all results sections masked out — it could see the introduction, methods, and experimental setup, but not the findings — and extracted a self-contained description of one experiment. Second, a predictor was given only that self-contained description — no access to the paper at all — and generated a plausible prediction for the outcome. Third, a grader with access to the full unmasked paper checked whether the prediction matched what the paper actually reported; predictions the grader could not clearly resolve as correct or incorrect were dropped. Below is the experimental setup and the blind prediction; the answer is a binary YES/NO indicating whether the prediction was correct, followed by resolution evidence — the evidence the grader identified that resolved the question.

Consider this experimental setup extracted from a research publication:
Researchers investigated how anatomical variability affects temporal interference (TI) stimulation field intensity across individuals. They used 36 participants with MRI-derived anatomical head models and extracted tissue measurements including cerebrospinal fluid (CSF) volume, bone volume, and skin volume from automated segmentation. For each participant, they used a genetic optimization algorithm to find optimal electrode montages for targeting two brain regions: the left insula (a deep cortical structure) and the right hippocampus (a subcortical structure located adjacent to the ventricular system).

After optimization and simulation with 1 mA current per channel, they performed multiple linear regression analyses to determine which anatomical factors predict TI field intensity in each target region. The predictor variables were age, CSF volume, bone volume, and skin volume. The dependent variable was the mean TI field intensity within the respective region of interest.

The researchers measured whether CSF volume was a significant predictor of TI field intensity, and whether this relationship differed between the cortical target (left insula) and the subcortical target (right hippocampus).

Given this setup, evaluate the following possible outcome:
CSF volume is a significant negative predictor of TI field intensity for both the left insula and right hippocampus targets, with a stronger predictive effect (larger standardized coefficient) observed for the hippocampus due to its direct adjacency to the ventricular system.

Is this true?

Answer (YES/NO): NO